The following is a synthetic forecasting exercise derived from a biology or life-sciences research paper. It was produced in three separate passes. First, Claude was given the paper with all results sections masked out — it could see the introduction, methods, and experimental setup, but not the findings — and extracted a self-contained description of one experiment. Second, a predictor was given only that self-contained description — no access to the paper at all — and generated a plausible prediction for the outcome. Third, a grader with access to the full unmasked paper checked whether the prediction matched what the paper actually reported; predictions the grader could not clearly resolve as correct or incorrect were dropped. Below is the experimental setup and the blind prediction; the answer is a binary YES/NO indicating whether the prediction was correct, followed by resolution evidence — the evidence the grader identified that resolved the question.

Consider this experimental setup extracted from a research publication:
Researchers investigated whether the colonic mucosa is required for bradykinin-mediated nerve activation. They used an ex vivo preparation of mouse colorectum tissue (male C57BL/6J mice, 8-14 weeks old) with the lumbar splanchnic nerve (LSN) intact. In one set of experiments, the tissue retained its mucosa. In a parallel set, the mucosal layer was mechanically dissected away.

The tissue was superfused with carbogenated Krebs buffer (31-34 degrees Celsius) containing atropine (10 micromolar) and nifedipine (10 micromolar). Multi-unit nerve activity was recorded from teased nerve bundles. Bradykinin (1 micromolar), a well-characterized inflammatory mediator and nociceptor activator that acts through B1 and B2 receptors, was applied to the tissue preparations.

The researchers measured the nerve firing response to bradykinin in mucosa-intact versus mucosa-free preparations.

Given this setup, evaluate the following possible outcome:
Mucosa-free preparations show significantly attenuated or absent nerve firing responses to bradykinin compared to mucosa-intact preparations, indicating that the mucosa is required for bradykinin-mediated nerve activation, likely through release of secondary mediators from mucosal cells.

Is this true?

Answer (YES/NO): NO